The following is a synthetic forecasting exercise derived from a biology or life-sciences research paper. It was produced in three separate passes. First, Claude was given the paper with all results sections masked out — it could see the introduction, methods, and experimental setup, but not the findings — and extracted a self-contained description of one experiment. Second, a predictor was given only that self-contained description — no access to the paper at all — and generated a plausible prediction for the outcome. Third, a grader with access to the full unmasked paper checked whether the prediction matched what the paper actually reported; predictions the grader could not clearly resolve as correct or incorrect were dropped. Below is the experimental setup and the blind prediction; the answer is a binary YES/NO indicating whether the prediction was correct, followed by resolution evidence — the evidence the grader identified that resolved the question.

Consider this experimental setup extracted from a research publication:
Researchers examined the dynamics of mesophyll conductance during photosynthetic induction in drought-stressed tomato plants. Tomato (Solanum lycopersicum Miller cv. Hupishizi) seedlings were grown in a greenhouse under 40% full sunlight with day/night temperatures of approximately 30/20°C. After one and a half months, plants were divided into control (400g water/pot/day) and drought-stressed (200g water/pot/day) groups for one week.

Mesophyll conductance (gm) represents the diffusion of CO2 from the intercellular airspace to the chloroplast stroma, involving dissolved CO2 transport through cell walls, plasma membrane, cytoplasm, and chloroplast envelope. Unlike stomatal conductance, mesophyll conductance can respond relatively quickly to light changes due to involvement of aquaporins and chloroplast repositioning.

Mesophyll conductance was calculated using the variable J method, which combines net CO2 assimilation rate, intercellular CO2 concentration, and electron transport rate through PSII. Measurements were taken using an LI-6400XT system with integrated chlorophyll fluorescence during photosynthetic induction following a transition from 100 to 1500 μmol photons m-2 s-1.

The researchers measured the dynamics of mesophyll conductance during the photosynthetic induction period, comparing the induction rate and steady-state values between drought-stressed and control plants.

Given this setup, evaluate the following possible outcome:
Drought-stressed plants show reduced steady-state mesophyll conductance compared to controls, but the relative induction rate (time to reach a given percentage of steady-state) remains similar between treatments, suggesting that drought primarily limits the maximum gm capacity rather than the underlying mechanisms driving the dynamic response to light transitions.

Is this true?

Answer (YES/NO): NO